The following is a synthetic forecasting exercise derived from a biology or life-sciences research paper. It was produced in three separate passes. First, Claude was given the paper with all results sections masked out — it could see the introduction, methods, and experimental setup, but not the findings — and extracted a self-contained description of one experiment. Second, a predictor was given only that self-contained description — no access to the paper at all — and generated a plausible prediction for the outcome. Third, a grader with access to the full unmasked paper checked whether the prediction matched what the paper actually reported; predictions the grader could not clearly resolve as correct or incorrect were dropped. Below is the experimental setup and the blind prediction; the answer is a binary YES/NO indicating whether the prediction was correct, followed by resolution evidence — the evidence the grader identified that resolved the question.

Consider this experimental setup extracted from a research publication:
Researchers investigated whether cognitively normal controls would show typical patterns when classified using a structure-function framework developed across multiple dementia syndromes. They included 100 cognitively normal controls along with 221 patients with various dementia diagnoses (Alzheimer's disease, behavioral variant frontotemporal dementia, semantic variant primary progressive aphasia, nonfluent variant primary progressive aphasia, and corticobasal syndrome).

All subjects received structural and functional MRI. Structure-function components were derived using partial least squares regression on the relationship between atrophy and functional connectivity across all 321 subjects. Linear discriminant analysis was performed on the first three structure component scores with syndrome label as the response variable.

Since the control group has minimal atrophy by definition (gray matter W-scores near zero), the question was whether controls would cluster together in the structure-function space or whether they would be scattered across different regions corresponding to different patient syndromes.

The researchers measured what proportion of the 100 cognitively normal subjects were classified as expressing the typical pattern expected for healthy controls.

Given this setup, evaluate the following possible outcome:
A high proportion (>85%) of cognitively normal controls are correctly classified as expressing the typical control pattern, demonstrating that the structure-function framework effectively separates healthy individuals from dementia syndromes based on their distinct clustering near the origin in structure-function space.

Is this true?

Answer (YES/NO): NO